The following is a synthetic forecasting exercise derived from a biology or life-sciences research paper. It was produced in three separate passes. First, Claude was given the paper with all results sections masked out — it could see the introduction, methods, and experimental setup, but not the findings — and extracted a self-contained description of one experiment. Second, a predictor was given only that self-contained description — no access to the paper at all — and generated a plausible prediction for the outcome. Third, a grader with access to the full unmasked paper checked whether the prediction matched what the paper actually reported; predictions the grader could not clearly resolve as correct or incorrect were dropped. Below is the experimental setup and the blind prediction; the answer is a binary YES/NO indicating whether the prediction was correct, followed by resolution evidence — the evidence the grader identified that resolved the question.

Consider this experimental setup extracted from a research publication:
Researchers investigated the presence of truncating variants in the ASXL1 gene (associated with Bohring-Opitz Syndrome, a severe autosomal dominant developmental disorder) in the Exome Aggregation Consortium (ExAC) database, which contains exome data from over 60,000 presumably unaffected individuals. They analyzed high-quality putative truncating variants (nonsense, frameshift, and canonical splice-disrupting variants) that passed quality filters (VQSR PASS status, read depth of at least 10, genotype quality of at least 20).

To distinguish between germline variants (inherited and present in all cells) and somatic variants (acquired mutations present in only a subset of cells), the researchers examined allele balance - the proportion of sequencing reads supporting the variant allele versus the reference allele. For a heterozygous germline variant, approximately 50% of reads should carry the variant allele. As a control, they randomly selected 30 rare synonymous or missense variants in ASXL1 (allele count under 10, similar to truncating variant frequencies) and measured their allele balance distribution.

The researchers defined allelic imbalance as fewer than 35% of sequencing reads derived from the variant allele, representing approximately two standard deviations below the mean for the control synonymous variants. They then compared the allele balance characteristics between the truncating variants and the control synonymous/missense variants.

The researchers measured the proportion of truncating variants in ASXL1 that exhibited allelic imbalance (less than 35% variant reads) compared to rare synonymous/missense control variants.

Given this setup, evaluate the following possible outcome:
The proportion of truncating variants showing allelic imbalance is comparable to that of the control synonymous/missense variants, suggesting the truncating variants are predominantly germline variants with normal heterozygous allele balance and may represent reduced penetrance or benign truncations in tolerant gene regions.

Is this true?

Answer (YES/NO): NO